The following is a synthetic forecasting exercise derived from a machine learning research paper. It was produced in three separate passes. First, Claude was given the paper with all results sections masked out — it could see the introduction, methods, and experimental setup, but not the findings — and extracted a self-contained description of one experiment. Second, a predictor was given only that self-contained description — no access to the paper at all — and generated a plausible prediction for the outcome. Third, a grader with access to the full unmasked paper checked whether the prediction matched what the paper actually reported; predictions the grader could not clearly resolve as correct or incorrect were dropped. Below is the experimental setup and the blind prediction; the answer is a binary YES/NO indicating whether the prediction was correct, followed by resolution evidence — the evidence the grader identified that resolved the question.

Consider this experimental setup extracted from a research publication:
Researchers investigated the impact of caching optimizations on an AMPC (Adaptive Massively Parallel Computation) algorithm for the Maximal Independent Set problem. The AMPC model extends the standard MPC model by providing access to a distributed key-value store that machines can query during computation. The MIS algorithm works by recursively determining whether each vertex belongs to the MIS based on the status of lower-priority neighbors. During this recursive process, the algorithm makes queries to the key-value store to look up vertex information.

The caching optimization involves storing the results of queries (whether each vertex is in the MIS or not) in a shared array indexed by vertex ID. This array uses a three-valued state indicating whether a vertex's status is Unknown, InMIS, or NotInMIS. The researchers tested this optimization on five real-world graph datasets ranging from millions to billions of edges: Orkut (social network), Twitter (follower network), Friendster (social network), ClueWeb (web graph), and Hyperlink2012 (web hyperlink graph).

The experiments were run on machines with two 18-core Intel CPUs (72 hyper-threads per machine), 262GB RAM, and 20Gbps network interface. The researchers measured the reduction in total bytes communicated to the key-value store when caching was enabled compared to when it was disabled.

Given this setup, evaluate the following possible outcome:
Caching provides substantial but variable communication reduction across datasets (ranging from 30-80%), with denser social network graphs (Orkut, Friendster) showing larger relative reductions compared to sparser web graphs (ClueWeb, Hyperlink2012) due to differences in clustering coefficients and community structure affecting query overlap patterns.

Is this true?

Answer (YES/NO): NO